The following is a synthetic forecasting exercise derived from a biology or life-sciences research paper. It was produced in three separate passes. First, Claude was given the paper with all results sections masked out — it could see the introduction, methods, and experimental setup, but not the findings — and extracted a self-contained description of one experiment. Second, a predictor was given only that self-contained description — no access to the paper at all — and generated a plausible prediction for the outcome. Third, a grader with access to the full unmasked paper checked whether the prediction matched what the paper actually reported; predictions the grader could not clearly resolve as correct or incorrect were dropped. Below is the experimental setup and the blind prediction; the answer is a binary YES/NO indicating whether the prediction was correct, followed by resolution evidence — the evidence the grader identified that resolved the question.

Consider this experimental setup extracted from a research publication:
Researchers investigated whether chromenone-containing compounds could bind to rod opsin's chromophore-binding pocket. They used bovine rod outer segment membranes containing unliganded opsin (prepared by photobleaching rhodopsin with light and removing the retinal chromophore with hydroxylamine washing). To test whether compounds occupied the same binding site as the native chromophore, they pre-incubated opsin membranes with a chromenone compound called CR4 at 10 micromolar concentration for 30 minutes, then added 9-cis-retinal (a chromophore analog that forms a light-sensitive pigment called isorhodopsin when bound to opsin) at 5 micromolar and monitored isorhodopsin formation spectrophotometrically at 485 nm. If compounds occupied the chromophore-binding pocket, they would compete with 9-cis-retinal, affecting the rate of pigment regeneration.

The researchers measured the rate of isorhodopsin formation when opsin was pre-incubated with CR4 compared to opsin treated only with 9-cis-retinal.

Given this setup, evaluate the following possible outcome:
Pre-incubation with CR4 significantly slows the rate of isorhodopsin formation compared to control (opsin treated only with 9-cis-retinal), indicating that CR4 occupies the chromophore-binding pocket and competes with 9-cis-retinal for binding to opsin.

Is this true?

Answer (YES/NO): NO